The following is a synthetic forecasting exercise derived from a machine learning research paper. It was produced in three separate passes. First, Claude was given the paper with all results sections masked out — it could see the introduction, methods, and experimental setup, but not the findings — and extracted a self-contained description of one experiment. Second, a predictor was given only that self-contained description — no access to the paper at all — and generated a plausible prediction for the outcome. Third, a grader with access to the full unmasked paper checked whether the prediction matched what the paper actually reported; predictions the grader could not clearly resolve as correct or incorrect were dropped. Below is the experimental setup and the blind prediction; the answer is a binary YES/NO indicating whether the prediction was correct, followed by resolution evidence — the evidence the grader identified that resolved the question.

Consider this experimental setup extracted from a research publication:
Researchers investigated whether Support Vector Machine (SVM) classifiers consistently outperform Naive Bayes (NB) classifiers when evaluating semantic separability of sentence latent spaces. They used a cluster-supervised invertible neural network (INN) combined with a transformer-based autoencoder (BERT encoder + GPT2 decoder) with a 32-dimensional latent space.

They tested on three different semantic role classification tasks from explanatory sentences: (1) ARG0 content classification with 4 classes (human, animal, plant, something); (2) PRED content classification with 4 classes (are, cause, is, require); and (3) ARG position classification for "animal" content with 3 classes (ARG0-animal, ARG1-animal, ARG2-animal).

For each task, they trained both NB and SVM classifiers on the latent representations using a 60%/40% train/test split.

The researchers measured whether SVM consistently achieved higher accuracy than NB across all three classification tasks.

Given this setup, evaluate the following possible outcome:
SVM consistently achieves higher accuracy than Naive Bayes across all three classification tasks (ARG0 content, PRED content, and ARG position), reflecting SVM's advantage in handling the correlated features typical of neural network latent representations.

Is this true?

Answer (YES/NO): NO